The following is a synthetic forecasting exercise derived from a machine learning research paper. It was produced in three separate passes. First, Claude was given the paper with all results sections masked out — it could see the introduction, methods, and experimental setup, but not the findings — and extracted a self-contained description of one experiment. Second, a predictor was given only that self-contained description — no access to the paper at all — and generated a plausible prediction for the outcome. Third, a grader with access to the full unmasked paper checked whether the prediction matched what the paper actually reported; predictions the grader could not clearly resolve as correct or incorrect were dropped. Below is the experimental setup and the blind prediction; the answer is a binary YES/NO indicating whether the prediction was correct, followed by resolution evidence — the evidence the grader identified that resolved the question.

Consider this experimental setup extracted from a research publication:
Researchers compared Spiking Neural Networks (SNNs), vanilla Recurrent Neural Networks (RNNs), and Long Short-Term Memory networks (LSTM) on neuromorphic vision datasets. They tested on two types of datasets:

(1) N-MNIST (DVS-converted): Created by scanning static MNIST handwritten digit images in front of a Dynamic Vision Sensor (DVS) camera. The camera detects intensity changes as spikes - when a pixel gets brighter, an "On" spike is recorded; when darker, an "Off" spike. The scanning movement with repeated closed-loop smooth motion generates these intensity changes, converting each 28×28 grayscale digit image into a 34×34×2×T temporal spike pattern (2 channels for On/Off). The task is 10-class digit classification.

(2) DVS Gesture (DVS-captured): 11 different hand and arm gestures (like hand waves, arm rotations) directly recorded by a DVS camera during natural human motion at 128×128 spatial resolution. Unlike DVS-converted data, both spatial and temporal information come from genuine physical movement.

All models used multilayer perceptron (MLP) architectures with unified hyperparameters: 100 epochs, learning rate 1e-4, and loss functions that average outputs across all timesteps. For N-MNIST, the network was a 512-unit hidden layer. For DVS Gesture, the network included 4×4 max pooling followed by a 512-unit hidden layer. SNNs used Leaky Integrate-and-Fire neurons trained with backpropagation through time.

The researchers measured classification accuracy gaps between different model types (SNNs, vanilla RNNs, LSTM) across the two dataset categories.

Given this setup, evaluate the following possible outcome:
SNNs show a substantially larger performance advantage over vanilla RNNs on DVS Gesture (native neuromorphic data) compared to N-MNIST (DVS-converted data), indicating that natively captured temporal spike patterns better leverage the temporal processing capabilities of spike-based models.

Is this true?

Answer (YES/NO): YES